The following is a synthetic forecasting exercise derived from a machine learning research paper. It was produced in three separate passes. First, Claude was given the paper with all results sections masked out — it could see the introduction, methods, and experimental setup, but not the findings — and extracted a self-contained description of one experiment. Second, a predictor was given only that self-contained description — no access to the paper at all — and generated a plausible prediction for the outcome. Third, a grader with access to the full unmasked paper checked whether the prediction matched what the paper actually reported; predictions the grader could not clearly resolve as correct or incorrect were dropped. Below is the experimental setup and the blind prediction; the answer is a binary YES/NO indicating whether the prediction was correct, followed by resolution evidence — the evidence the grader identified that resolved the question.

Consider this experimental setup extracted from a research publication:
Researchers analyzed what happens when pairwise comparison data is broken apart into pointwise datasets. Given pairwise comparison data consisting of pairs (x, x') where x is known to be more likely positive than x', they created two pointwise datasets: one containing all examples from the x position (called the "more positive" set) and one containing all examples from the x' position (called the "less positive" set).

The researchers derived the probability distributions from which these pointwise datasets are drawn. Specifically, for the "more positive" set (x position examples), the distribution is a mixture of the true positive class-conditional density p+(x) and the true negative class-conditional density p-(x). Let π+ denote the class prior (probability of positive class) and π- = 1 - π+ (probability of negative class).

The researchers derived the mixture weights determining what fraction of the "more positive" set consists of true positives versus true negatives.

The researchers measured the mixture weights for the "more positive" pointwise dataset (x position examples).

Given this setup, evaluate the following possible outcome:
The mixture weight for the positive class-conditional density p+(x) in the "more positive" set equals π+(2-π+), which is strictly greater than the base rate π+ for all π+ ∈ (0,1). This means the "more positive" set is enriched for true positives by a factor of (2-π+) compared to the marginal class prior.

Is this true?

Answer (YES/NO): NO